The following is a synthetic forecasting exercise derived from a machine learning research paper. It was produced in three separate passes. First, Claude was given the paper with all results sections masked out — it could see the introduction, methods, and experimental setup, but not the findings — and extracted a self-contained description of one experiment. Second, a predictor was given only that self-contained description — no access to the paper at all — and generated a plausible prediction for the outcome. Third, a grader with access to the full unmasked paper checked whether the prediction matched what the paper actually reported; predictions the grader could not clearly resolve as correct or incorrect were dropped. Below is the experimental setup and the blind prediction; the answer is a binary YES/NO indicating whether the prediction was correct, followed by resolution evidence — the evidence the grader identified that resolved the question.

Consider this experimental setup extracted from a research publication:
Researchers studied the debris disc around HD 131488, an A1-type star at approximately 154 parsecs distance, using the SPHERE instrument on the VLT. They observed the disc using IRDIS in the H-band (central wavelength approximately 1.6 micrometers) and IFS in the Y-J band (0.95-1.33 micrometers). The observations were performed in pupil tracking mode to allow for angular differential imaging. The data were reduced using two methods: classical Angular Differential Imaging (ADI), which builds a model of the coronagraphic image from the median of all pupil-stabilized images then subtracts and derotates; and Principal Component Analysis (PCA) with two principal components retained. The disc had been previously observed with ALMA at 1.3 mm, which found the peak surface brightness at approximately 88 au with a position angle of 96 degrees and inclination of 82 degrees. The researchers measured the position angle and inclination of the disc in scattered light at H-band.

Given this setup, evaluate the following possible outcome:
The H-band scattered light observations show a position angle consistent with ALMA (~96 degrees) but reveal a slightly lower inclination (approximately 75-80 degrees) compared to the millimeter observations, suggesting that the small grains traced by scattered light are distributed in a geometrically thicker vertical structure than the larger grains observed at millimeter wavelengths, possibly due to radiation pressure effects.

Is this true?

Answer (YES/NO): NO